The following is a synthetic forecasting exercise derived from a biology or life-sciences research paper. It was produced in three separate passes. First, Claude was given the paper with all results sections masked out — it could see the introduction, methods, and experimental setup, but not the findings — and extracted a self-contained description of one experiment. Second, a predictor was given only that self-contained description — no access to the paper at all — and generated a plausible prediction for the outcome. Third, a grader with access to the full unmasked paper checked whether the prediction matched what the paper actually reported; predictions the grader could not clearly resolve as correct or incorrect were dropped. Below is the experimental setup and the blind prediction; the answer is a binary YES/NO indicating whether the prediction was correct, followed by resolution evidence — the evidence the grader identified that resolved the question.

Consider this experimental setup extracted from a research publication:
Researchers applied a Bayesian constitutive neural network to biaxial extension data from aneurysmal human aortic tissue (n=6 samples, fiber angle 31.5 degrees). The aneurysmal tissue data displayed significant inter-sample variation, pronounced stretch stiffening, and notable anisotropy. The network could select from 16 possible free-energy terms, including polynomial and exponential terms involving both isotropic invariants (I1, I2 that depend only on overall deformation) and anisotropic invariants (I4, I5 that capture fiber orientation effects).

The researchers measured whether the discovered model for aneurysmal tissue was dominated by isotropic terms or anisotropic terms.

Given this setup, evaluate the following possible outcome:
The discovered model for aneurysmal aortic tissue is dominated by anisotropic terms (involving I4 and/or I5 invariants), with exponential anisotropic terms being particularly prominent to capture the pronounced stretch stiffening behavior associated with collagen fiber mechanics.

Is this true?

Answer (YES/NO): YES